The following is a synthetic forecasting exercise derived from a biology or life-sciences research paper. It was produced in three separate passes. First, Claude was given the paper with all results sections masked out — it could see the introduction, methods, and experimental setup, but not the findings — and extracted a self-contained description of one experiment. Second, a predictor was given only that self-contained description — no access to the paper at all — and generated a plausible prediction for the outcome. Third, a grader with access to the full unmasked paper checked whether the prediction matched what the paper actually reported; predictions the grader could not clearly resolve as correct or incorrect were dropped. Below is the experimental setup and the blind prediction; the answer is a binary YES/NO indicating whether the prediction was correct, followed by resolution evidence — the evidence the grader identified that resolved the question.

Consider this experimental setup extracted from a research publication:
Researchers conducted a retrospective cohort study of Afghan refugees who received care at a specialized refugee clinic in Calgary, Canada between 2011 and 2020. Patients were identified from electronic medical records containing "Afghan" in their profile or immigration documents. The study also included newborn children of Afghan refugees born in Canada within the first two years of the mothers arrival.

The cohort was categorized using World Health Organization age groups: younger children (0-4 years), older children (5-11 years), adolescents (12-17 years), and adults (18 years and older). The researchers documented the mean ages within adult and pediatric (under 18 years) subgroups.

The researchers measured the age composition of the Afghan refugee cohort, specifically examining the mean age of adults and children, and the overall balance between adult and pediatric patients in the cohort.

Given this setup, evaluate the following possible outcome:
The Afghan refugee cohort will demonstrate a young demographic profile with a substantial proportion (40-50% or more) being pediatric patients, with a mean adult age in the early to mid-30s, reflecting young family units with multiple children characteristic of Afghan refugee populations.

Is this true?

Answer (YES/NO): YES